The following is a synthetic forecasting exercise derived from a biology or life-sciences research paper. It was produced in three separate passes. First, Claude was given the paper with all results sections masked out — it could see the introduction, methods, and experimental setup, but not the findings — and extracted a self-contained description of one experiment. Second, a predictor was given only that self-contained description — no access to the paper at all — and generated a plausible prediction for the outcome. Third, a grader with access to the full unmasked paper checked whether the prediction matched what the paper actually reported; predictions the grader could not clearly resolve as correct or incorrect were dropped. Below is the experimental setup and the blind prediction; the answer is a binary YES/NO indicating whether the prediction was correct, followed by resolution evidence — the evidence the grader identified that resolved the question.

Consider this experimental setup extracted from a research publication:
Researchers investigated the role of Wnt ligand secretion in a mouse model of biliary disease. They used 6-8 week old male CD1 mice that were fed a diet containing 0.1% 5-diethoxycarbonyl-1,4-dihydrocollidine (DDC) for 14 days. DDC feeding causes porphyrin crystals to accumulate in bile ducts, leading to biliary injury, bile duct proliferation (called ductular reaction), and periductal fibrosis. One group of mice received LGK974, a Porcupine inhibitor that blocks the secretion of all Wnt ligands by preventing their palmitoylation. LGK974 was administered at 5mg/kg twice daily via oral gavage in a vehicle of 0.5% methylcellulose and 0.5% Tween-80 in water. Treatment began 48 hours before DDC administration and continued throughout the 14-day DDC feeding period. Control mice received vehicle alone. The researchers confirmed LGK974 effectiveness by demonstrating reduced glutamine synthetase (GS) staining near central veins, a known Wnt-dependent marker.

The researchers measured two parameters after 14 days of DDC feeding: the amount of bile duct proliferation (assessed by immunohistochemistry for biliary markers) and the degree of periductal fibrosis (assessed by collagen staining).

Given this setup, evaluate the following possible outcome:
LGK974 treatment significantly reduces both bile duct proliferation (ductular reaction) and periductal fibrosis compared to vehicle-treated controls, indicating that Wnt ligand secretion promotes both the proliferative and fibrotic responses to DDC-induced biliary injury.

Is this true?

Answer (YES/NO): NO